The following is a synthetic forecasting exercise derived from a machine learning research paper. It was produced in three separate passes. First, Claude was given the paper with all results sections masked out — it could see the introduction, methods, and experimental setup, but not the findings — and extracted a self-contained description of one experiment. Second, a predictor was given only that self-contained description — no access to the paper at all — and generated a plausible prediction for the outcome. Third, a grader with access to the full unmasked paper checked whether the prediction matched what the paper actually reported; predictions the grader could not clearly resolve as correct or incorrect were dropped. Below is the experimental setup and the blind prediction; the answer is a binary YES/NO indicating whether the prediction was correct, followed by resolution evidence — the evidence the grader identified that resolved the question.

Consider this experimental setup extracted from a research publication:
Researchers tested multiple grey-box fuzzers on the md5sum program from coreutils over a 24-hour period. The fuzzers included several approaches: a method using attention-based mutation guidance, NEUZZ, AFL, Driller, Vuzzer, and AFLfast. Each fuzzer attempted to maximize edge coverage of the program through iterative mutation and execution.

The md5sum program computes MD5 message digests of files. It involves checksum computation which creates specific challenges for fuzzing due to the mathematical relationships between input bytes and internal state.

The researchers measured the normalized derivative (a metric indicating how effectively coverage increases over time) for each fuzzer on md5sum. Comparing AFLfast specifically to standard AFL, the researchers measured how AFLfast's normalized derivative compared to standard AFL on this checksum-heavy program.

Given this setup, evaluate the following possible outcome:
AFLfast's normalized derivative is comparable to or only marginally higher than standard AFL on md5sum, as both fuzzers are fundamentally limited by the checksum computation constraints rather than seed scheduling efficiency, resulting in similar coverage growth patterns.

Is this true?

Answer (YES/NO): NO